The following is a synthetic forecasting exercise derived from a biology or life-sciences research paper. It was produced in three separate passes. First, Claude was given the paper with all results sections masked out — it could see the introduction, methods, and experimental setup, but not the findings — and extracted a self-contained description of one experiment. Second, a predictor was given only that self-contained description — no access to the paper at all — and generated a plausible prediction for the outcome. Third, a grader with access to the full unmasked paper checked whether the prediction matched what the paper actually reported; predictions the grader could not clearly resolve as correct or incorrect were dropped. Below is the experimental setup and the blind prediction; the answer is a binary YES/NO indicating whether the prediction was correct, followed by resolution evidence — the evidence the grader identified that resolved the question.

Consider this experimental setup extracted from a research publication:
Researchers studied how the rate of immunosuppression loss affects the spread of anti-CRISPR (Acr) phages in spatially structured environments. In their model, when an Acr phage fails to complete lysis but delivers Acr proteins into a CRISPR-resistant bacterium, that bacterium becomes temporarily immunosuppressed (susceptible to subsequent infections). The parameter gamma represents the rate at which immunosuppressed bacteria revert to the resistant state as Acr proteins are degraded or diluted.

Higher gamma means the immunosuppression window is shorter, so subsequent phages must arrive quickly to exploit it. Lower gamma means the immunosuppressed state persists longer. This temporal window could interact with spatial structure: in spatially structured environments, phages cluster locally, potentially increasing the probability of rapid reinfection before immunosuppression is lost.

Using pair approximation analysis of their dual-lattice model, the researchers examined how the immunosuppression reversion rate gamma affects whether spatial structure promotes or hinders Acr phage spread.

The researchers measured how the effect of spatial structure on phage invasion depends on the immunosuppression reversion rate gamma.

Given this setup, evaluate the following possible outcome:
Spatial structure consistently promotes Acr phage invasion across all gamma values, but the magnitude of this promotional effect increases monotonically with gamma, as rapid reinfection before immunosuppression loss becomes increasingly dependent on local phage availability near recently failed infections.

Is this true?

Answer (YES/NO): NO